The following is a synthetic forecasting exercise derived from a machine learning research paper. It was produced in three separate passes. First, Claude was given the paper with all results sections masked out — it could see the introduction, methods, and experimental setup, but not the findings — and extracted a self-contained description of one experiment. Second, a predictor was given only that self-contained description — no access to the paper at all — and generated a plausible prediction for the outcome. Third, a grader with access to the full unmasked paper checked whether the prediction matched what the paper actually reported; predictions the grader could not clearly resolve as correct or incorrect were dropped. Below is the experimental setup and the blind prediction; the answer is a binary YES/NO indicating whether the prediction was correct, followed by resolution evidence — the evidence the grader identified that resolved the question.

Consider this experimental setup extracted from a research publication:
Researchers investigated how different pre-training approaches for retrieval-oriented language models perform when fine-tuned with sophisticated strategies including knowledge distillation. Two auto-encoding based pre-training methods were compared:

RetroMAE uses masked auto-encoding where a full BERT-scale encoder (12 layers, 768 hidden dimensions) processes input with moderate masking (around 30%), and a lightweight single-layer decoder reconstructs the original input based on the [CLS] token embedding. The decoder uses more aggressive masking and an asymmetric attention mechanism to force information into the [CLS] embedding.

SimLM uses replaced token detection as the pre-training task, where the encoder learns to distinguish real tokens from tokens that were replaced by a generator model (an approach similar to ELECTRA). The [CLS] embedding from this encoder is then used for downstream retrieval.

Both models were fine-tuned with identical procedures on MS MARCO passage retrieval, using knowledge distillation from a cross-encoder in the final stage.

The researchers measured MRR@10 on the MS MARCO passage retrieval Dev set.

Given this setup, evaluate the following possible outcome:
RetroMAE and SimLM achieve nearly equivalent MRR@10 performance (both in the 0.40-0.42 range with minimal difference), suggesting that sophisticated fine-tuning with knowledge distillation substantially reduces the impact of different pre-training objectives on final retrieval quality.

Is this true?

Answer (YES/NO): NO